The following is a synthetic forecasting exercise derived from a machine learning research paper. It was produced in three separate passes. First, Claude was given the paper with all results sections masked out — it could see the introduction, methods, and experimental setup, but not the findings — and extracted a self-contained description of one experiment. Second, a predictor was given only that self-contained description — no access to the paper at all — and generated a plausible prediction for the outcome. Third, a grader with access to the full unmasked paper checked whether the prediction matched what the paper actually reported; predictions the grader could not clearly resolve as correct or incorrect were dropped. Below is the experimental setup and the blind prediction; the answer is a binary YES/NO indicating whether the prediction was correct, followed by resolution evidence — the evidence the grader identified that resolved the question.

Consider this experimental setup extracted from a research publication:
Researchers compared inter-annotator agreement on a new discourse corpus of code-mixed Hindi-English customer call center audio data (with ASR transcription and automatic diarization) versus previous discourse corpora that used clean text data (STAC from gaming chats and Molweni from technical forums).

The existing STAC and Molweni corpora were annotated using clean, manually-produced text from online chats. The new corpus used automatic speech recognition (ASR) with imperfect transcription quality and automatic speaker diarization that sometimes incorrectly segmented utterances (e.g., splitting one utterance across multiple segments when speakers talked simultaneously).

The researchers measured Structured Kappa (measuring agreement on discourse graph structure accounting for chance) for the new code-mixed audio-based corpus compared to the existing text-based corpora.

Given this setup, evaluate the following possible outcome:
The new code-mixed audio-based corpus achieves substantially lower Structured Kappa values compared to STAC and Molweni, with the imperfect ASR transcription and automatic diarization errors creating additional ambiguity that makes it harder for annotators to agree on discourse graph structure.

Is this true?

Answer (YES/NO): YES